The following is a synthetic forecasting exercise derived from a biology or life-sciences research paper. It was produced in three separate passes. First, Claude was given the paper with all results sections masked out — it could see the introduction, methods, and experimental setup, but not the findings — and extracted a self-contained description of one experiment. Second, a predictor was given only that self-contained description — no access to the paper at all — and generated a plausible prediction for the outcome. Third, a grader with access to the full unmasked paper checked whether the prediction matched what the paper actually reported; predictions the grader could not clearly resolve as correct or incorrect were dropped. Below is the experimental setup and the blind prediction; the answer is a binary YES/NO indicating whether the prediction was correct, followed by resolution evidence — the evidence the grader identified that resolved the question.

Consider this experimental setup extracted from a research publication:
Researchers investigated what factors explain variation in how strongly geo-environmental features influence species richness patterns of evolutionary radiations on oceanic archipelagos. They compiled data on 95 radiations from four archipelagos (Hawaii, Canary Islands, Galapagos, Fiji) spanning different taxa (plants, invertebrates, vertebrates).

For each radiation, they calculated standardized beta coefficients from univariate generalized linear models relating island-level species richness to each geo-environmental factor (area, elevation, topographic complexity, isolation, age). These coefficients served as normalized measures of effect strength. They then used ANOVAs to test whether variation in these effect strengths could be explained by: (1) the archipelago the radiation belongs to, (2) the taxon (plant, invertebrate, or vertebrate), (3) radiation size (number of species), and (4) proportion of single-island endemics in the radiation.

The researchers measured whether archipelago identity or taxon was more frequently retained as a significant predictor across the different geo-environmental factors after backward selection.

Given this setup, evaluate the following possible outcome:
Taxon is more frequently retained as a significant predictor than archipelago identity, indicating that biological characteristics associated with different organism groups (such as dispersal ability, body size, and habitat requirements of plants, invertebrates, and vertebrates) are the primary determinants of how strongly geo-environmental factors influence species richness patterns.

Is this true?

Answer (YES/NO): NO